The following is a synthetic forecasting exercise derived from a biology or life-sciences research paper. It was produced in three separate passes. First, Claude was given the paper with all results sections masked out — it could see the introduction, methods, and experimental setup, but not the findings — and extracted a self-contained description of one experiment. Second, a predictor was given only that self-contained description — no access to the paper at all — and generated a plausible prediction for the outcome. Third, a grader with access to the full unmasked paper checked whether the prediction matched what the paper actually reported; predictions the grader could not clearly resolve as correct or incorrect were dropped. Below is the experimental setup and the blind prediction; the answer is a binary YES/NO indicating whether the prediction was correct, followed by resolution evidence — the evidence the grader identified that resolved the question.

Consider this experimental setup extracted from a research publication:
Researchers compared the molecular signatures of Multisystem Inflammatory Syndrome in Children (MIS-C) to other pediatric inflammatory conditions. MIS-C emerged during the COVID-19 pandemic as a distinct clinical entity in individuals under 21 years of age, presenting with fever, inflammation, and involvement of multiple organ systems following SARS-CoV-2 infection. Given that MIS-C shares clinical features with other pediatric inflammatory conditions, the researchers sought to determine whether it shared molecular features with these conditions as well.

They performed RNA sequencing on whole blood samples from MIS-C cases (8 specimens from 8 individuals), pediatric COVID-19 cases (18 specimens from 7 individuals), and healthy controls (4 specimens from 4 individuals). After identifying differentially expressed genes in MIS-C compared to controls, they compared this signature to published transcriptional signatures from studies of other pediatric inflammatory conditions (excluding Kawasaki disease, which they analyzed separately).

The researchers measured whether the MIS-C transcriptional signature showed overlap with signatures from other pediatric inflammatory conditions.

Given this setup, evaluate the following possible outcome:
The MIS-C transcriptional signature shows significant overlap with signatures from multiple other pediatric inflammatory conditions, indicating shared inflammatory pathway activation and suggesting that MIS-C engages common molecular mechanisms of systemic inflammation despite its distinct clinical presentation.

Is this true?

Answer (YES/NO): NO